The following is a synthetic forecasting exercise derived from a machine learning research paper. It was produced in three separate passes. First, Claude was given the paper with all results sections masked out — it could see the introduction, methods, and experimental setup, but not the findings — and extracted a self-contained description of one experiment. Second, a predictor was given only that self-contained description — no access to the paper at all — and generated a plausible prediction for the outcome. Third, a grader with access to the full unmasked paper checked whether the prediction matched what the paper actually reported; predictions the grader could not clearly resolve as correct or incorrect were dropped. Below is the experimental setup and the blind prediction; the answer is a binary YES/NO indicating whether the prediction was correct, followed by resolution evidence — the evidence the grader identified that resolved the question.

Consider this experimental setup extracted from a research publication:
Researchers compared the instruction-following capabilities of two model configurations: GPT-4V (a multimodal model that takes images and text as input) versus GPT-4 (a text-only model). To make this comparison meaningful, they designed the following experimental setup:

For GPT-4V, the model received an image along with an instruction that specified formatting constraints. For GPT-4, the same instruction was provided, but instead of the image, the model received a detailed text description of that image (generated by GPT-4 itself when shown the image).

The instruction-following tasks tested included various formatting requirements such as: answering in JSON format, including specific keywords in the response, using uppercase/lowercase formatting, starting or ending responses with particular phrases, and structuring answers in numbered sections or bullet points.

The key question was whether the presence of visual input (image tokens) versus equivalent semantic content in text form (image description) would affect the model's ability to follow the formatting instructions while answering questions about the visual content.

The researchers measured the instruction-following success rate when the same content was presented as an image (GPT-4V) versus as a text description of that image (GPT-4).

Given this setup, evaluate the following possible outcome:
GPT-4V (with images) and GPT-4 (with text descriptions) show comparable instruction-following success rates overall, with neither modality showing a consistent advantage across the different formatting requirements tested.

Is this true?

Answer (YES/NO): NO